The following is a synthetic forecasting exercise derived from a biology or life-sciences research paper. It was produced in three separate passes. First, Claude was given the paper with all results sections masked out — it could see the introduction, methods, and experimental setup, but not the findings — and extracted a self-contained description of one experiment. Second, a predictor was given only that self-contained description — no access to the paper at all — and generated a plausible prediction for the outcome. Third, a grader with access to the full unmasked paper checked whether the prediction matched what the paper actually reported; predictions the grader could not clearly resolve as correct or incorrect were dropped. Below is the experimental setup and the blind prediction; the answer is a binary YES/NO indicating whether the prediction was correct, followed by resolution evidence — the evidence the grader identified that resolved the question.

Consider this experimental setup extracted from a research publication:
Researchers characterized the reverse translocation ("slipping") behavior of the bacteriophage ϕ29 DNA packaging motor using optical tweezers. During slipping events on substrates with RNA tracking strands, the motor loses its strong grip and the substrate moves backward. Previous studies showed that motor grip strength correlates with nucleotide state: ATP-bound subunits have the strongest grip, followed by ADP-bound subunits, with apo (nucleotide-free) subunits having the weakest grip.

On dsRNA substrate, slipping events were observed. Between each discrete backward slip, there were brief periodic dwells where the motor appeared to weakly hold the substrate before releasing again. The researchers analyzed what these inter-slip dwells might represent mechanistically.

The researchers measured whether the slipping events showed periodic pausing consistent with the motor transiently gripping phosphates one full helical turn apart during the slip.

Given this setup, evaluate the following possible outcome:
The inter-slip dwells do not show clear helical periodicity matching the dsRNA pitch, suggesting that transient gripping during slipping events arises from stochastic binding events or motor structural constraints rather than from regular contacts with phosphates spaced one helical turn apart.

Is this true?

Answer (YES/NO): NO